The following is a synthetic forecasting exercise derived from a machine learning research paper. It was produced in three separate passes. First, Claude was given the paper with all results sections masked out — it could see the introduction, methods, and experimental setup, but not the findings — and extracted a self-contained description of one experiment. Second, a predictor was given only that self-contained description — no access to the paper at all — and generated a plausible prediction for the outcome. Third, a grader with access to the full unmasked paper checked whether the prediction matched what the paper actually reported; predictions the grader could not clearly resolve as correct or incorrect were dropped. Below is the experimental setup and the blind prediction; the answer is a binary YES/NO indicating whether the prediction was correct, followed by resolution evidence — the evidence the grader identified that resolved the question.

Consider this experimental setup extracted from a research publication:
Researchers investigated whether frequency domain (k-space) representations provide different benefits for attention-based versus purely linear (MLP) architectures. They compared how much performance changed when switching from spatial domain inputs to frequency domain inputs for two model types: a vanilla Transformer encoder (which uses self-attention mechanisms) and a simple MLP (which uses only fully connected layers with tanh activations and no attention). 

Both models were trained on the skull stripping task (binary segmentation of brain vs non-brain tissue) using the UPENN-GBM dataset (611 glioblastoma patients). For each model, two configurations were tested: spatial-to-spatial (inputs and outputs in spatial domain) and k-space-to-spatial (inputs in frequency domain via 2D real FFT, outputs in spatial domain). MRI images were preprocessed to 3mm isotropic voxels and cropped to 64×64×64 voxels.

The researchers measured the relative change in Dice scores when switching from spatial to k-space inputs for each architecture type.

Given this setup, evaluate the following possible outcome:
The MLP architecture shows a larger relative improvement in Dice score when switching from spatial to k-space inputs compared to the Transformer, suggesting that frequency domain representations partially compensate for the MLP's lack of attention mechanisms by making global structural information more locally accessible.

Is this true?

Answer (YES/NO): NO